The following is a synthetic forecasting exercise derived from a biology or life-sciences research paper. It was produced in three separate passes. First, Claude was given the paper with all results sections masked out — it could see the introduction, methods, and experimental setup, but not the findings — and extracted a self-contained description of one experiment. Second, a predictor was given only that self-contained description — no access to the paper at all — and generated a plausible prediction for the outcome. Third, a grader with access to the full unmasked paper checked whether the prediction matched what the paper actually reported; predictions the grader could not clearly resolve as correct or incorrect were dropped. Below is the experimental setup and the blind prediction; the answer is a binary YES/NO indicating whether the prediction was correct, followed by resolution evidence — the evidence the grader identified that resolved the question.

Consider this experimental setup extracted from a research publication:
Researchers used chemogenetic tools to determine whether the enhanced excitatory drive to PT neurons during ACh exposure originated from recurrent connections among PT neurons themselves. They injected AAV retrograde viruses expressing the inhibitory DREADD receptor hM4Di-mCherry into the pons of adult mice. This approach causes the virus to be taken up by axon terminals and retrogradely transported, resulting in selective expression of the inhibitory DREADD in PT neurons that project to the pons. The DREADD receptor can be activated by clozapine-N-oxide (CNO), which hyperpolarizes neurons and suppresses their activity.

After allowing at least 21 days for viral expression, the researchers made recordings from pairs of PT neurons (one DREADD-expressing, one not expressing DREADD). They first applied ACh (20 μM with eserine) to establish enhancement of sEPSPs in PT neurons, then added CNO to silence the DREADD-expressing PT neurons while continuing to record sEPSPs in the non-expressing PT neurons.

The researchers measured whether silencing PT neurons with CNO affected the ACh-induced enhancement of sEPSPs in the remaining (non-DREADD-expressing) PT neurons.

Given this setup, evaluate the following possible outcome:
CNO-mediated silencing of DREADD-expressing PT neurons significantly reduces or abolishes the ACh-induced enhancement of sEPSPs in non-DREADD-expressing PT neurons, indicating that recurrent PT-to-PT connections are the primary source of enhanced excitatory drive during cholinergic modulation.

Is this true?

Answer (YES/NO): YES